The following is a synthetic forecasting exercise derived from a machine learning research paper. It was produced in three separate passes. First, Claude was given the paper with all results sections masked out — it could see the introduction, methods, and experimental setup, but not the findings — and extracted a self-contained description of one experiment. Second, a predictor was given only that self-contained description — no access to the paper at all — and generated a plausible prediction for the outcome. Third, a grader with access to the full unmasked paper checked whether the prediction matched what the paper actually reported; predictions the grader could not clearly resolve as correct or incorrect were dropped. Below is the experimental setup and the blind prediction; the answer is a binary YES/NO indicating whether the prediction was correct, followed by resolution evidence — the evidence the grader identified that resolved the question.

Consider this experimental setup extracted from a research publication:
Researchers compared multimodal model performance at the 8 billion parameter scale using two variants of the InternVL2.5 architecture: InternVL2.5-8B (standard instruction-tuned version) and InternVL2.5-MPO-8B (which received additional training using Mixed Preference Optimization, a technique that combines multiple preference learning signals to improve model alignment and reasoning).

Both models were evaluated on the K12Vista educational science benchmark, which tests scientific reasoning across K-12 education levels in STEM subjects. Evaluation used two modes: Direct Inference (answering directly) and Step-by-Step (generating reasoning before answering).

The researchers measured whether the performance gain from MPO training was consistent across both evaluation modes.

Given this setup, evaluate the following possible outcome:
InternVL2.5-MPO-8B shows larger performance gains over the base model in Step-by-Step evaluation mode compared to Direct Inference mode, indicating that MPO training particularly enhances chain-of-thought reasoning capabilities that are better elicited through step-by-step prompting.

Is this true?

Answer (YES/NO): YES